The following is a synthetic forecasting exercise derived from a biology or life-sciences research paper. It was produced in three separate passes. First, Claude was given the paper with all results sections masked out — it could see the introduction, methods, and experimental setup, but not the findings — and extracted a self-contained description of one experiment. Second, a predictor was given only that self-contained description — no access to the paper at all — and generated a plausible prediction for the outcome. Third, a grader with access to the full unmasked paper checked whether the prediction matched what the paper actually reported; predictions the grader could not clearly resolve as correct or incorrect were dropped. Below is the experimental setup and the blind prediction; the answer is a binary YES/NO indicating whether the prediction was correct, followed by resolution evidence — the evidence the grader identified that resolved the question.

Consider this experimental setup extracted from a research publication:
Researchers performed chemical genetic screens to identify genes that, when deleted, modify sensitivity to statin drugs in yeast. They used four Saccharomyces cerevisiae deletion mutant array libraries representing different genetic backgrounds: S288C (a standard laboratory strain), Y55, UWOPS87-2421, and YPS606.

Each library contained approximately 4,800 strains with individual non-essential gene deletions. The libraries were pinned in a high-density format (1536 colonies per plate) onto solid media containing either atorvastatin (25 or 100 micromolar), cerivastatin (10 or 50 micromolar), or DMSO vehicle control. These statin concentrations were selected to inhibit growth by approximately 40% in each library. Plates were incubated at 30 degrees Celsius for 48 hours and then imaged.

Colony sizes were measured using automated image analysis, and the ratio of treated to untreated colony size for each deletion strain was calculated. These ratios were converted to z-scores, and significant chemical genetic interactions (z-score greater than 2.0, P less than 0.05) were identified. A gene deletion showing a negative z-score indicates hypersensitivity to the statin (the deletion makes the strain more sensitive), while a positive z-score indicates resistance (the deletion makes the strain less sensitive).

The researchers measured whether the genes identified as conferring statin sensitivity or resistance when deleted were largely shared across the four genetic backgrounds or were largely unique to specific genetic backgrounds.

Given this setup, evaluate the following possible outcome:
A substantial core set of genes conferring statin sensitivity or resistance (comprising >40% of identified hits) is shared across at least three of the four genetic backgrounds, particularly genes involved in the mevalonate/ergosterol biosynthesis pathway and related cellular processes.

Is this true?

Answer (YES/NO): NO